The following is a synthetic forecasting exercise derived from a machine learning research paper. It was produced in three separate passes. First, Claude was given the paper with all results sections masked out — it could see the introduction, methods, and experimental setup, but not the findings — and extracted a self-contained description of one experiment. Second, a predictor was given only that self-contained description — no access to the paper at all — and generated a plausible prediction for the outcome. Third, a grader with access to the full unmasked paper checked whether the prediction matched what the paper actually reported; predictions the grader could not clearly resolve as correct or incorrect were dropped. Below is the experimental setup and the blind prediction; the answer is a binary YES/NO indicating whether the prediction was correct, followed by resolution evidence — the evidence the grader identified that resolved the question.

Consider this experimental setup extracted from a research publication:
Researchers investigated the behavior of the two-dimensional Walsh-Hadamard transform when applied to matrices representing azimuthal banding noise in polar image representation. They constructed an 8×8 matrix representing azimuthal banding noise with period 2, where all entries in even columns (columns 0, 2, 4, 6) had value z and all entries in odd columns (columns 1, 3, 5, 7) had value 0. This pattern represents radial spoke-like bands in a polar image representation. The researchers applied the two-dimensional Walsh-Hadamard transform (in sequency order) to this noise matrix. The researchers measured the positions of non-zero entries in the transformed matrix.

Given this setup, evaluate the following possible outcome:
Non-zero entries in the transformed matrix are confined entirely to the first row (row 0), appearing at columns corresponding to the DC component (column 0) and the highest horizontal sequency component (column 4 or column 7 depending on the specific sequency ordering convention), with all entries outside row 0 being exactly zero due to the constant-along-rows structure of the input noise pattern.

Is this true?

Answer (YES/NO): YES